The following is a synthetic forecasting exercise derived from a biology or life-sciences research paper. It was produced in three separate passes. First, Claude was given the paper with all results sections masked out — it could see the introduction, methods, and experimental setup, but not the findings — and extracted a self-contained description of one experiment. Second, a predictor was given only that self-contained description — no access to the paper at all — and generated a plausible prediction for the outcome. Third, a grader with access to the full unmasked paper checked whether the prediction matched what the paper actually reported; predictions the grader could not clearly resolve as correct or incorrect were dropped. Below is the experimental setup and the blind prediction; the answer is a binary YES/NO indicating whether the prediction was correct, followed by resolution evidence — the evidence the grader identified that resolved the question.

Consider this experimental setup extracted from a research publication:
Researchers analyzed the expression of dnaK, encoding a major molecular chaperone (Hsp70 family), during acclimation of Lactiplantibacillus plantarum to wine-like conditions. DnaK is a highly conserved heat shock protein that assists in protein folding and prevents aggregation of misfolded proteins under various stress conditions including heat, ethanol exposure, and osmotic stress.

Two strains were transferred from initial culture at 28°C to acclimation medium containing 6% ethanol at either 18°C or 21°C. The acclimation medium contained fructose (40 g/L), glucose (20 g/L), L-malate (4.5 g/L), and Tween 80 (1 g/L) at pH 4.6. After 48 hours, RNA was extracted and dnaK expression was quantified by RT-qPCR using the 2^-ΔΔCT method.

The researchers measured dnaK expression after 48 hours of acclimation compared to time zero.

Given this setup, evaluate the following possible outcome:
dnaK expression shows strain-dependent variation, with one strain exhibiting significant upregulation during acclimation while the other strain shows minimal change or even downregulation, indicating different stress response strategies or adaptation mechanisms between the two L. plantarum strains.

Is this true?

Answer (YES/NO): NO